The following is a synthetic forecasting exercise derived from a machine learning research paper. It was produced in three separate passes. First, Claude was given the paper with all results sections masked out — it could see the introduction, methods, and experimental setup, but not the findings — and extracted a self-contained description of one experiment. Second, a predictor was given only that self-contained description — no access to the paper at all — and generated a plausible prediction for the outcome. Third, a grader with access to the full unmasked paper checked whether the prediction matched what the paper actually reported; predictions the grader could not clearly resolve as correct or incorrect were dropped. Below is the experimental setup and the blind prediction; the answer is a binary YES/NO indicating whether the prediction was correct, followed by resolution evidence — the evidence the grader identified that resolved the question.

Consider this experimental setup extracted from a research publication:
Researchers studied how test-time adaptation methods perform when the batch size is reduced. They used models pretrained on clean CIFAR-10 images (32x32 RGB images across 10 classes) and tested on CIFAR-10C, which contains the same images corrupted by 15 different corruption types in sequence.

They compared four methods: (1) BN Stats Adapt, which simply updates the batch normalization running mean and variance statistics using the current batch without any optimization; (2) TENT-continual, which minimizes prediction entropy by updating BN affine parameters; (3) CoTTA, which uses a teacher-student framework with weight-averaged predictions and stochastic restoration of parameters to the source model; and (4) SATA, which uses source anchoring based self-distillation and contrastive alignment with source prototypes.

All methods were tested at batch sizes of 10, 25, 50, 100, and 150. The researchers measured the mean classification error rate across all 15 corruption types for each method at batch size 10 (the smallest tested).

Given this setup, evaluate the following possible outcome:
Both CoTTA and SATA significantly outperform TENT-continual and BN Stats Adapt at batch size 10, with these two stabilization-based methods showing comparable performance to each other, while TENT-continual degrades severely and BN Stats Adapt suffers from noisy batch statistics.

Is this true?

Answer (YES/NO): NO